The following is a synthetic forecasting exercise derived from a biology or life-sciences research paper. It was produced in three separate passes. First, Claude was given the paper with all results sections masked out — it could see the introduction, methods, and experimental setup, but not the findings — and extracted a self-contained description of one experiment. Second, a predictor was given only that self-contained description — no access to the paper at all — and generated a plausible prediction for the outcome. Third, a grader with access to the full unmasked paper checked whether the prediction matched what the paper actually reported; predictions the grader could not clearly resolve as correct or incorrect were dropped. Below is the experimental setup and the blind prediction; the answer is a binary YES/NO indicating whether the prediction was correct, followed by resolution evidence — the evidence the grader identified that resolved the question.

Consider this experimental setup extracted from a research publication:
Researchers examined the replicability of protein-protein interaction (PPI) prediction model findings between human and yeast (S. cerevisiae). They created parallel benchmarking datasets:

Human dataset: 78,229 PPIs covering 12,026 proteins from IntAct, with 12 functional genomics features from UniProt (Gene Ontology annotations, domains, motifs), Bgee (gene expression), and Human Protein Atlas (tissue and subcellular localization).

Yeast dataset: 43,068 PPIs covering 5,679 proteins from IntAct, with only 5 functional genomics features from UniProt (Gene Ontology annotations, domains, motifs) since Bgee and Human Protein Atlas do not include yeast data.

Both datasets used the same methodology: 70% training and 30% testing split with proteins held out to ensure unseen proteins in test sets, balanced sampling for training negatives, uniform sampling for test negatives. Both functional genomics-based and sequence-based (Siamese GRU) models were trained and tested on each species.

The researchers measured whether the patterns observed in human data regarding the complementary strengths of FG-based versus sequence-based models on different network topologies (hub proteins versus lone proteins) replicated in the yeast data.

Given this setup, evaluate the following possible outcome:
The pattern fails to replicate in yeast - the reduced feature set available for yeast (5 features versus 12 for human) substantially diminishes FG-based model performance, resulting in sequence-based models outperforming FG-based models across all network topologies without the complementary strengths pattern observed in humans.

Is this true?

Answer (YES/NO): NO